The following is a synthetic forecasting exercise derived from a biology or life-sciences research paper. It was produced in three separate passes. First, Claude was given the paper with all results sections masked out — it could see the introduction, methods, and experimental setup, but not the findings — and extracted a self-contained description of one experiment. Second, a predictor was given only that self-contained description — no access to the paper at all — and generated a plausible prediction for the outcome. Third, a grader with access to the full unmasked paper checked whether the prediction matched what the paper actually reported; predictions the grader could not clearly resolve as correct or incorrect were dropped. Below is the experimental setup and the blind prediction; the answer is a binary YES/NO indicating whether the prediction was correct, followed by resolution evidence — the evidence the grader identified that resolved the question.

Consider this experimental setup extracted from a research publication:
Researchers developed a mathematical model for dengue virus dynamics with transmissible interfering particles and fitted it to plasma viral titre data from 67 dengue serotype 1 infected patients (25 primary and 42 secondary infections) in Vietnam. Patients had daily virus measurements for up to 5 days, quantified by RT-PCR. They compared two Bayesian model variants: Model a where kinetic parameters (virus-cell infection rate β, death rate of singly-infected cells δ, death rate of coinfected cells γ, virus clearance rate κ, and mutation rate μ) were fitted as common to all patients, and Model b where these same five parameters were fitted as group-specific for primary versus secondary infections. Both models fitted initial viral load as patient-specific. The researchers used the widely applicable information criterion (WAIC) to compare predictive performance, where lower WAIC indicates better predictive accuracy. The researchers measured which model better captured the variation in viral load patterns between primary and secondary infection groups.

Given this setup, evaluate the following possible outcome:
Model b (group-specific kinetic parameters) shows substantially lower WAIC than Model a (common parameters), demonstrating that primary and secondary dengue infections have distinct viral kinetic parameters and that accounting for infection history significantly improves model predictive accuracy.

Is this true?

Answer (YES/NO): NO